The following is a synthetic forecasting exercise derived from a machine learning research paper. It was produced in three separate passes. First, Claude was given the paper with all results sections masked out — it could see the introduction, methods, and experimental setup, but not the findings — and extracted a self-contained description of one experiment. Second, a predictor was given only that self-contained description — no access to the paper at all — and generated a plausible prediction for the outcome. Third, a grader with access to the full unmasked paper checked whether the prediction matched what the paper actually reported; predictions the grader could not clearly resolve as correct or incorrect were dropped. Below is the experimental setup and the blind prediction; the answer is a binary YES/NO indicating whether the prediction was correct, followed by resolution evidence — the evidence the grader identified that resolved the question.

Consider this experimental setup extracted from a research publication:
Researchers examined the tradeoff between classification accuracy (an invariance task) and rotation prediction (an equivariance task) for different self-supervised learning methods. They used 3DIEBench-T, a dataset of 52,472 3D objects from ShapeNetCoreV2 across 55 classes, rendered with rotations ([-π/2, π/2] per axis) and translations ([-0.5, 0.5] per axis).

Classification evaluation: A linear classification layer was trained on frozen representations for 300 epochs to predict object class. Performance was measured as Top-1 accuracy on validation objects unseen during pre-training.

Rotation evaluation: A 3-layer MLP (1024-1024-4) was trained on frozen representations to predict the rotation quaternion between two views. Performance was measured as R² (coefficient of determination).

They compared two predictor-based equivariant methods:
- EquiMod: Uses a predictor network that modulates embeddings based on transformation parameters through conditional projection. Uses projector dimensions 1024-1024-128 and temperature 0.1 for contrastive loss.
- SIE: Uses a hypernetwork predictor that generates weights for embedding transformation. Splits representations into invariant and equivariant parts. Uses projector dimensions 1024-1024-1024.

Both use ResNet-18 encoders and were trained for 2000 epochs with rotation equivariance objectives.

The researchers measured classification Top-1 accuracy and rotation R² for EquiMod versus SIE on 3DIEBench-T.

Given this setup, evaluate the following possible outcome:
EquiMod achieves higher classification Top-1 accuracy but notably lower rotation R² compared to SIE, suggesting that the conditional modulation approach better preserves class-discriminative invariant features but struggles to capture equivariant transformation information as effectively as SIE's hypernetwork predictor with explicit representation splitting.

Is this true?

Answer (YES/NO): NO